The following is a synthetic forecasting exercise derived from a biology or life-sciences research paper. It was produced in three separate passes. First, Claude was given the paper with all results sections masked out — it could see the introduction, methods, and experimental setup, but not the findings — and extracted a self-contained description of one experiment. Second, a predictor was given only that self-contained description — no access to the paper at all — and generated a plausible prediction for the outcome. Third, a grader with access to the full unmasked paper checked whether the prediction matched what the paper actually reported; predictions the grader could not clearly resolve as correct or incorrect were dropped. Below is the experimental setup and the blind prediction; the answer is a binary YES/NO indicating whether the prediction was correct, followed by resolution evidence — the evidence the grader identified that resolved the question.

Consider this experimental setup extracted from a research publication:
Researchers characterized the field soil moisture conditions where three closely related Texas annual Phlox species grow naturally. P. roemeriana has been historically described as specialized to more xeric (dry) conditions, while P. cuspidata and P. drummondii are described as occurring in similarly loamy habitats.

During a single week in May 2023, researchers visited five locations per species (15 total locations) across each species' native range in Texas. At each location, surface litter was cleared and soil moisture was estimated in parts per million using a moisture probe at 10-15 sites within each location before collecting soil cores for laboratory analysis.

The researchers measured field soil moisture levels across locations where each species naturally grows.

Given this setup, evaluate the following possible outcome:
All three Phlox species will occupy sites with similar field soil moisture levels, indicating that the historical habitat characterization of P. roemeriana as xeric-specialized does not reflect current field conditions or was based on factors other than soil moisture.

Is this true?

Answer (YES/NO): NO